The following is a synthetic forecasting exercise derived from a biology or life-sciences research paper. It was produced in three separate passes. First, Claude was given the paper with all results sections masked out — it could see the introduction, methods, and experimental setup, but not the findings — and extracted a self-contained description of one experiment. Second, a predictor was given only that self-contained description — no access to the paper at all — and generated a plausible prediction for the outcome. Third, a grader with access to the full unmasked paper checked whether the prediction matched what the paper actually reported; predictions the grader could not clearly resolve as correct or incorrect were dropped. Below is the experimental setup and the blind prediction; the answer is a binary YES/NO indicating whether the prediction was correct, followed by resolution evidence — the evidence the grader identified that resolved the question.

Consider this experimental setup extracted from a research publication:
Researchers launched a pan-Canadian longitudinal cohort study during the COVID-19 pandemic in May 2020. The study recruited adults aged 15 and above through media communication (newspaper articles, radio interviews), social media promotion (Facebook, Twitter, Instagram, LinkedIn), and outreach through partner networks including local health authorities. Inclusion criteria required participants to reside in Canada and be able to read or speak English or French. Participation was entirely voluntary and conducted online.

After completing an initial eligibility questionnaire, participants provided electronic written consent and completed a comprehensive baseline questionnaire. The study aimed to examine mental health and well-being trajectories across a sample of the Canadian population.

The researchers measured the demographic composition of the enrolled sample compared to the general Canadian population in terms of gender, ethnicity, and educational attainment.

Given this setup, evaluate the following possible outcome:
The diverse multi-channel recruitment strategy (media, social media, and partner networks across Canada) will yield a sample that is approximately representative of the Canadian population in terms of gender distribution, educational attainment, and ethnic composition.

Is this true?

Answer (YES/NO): NO